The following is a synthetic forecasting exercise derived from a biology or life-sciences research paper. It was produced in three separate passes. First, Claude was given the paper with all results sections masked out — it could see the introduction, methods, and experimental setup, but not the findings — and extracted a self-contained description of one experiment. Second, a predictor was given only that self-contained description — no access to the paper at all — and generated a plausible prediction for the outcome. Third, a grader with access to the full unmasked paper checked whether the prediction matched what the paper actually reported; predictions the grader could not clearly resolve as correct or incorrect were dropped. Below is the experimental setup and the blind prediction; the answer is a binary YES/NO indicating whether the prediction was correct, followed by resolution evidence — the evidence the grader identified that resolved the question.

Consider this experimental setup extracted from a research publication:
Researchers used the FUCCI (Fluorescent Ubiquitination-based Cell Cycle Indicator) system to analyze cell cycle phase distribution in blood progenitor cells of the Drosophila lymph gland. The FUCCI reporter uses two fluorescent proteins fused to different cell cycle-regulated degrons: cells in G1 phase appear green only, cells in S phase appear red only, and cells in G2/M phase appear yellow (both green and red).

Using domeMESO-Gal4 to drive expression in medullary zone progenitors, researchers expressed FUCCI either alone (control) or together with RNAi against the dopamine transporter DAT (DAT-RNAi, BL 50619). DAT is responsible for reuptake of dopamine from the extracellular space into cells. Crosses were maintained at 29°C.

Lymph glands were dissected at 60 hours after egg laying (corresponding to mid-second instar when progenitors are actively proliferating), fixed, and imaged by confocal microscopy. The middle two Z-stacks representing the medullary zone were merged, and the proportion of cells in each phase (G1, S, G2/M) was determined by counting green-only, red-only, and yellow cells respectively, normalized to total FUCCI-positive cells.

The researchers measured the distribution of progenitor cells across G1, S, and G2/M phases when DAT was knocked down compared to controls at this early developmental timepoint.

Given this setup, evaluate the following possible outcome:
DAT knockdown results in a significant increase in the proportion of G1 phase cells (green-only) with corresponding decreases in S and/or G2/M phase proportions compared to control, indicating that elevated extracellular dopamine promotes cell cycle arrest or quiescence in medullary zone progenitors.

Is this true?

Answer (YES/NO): NO